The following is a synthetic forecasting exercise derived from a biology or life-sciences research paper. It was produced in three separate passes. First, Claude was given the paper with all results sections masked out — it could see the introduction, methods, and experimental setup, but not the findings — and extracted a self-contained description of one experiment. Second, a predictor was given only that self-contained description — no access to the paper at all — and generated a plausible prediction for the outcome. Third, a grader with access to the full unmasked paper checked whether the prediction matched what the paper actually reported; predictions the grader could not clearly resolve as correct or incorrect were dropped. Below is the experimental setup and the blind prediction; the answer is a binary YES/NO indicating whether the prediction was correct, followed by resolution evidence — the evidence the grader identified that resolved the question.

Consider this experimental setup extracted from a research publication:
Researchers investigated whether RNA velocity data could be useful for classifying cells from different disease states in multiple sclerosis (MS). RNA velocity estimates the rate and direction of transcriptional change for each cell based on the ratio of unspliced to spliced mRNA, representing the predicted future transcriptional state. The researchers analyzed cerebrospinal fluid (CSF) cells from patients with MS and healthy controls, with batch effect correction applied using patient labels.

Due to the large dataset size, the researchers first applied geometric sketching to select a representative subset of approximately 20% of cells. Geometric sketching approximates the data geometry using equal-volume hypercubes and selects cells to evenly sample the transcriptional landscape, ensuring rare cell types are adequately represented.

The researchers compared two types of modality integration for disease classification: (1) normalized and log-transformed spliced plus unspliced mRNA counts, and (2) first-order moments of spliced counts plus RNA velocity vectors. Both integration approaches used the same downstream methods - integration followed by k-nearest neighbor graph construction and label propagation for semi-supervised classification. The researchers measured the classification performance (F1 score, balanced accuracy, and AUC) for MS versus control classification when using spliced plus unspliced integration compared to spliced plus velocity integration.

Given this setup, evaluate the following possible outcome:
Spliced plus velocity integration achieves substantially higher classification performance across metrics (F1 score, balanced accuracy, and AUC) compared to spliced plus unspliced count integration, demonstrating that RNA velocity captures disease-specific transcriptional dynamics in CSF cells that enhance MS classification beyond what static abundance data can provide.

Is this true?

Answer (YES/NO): NO